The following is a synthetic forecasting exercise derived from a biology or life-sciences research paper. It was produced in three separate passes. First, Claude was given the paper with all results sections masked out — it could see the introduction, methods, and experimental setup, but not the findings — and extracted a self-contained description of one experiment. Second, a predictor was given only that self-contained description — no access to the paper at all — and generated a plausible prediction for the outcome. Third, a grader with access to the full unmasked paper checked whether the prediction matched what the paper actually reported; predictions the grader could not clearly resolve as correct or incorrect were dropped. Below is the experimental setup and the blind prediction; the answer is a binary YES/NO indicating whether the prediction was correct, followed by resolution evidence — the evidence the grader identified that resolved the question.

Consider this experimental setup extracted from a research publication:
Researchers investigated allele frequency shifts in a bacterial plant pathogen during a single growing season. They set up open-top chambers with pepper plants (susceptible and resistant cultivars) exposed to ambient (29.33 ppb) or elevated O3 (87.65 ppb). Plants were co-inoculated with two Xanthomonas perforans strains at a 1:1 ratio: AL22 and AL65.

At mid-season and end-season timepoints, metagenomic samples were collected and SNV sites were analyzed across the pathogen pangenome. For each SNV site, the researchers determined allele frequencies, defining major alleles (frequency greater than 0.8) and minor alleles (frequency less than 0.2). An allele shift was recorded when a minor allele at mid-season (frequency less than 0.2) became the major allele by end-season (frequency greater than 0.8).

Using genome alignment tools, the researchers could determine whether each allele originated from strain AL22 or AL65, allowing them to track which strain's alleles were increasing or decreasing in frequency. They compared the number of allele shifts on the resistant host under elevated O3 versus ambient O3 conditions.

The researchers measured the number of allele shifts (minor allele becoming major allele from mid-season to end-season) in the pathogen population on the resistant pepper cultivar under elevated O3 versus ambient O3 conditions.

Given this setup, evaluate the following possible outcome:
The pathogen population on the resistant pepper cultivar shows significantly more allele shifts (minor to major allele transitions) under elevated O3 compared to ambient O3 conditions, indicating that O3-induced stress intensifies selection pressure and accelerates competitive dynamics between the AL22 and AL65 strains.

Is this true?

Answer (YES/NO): YES